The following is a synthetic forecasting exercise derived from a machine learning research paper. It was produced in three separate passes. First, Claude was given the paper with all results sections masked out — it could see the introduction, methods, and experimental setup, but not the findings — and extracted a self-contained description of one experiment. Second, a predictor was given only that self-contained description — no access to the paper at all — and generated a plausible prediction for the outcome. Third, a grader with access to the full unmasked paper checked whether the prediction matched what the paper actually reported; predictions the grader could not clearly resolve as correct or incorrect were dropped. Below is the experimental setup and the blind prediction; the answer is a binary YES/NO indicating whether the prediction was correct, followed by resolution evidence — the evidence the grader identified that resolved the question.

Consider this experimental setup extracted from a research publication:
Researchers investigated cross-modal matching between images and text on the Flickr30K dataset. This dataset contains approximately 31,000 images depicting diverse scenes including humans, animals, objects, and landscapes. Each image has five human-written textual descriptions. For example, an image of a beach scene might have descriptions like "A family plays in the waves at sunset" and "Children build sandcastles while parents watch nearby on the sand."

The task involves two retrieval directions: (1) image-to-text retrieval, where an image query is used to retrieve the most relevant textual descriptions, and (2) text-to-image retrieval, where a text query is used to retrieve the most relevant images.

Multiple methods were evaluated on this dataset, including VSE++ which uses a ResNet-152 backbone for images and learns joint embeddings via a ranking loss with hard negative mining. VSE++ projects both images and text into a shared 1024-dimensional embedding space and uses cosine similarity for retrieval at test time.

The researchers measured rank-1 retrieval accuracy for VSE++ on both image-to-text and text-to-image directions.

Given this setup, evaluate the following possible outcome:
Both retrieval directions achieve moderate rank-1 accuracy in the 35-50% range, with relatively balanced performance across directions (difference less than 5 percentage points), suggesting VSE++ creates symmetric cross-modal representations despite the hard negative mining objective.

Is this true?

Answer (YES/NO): NO